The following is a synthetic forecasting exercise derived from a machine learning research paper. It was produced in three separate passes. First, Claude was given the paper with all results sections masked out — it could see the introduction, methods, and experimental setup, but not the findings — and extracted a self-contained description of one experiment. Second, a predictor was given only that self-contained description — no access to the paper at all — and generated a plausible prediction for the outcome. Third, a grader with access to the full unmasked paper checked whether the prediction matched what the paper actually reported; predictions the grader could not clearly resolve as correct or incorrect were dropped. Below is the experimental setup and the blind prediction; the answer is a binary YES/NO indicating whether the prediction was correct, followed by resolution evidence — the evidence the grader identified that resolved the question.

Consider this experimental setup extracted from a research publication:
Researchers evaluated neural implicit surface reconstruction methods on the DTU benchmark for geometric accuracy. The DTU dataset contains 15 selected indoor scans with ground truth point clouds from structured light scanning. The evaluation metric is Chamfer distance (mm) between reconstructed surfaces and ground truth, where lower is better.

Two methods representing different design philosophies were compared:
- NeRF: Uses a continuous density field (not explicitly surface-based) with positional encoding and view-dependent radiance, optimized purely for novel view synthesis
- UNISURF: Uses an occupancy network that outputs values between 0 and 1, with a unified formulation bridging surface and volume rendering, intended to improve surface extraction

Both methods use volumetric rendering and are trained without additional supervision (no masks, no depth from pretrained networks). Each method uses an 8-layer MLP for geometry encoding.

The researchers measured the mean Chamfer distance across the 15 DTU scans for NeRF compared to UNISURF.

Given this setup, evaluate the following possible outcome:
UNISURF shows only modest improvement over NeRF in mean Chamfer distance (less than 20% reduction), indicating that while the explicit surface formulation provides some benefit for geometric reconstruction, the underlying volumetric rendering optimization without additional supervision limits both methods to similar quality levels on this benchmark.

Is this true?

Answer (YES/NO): NO